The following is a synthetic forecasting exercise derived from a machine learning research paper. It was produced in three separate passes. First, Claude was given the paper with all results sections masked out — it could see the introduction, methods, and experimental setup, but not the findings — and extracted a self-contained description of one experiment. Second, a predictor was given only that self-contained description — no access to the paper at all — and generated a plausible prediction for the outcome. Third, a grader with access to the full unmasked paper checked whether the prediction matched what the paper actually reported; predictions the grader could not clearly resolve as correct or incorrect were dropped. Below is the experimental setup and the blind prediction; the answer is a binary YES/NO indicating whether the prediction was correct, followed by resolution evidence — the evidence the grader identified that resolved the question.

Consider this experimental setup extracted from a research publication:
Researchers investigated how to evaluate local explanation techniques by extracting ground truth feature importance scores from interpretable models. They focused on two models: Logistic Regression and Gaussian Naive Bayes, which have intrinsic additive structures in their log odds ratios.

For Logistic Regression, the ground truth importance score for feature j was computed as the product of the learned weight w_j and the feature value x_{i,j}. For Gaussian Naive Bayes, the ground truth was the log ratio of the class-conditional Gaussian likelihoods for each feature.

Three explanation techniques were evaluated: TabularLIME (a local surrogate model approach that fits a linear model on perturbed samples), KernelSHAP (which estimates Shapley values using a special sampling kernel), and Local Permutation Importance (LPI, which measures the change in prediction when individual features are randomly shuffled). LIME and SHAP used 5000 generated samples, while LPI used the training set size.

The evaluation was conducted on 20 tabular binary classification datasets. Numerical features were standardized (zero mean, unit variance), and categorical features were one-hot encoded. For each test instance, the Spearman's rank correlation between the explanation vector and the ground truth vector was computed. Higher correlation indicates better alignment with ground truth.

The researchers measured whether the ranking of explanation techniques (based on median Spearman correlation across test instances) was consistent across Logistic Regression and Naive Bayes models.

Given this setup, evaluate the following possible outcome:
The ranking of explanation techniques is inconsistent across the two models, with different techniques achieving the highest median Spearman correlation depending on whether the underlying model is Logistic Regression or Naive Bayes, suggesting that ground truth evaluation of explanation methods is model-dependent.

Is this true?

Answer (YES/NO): NO